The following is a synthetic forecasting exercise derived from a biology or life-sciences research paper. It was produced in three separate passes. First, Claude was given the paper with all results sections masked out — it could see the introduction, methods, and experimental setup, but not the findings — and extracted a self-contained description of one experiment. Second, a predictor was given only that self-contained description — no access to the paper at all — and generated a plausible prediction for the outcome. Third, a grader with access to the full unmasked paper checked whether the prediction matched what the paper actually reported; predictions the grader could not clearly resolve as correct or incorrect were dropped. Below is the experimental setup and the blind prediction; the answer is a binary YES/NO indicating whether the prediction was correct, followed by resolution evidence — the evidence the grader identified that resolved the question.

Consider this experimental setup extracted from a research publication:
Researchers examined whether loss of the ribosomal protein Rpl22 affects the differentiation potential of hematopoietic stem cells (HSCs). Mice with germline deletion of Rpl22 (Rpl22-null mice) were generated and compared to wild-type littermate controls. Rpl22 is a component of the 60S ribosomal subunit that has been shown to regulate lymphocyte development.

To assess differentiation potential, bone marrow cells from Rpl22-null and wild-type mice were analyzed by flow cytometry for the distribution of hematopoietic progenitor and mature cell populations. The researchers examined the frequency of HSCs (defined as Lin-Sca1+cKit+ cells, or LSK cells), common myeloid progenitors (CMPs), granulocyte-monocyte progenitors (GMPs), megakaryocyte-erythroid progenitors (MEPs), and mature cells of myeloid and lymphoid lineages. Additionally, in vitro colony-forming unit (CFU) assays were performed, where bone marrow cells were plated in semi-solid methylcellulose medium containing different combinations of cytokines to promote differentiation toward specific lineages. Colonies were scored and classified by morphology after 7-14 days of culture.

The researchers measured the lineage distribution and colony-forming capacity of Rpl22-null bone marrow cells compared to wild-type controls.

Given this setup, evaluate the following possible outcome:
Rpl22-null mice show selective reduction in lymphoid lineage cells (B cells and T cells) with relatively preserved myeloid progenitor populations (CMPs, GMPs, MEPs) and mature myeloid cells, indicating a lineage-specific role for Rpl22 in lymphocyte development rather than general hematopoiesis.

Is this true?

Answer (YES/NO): NO